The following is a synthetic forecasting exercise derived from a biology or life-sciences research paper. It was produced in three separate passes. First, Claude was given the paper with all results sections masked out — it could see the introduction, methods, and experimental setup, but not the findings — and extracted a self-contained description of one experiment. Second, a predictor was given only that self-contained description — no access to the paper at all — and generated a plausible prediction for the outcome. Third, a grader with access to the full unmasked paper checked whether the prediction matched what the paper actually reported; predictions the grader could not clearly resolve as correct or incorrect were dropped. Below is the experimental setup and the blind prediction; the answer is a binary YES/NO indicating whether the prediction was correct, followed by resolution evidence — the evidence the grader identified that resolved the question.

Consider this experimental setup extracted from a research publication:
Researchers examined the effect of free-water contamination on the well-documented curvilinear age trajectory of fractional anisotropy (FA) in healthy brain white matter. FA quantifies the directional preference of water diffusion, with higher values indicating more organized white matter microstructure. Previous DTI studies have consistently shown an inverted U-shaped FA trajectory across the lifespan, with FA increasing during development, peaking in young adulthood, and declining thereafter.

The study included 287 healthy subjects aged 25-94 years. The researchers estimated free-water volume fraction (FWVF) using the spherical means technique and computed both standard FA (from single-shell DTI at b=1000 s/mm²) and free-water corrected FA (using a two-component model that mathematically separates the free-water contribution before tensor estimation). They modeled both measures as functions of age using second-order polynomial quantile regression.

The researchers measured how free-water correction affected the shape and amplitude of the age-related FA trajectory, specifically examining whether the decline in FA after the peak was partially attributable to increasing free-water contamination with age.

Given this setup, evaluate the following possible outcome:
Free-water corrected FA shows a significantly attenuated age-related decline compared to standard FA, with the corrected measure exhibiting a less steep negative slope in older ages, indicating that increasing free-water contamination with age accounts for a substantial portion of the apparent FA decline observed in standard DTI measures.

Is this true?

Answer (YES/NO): NO